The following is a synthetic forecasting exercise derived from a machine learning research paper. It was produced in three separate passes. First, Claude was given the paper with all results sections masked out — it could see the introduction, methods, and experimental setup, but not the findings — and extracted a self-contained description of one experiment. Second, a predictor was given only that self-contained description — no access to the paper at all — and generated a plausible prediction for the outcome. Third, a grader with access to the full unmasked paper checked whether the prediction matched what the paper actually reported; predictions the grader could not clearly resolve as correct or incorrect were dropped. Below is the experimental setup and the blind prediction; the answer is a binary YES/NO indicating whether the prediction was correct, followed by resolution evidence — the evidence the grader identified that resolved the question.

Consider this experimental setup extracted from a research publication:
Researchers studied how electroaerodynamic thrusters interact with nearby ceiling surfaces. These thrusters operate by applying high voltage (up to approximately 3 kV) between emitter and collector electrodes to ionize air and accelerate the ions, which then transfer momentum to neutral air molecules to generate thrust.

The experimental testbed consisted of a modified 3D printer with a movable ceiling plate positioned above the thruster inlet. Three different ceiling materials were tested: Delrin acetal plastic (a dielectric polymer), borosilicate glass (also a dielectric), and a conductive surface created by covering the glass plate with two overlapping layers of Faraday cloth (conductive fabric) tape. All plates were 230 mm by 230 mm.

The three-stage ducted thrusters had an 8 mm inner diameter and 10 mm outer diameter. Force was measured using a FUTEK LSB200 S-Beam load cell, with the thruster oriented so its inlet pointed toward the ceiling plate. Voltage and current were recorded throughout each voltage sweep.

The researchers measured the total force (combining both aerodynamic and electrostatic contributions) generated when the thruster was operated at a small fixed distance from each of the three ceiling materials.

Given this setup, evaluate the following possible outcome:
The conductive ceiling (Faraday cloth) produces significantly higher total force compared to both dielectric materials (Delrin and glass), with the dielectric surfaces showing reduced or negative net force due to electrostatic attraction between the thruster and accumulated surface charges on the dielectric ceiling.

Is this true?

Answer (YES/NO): NO